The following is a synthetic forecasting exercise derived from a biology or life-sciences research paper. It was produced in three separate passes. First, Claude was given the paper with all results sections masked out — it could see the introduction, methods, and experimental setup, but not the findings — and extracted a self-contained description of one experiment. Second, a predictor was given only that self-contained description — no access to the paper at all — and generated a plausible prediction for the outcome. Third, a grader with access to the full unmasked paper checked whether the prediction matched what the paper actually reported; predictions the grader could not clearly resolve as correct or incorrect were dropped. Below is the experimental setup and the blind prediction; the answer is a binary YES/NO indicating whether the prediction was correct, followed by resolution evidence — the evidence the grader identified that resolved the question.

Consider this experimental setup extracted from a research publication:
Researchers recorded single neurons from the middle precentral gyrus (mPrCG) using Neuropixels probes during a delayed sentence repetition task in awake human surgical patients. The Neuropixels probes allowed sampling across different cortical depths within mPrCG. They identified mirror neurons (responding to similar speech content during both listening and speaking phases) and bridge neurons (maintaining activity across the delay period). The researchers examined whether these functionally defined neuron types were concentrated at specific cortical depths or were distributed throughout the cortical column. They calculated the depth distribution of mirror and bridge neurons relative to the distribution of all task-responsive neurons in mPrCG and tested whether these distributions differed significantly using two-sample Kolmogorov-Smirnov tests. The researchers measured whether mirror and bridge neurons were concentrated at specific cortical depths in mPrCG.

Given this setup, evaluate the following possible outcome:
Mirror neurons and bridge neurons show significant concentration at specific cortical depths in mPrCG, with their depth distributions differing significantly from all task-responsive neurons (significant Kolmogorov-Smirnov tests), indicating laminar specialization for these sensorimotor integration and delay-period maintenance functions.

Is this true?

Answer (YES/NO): NO